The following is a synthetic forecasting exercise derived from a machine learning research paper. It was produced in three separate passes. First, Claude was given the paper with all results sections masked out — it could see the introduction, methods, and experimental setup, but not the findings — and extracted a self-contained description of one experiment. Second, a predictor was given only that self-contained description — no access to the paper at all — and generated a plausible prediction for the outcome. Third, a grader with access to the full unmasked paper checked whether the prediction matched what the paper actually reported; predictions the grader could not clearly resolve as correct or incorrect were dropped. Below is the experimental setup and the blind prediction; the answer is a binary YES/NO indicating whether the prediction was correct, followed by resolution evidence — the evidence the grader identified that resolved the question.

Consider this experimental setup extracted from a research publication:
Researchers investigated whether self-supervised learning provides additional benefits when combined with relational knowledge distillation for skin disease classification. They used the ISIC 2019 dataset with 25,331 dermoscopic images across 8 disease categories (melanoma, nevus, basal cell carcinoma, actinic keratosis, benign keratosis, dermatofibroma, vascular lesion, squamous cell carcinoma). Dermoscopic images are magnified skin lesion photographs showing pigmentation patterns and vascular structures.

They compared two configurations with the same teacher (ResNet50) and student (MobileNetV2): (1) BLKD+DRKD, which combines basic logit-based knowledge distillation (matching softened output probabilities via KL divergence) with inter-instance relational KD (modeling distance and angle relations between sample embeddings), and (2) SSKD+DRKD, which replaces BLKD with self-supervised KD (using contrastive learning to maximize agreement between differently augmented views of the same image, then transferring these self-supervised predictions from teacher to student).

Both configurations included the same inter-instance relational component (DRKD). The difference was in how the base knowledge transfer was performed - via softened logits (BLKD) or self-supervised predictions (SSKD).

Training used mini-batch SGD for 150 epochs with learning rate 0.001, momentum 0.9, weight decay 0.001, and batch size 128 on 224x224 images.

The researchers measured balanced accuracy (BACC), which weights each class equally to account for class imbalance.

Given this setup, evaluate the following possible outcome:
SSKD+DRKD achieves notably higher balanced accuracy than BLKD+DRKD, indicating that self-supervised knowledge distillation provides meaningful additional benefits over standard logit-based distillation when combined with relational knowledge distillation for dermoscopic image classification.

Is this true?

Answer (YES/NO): YES